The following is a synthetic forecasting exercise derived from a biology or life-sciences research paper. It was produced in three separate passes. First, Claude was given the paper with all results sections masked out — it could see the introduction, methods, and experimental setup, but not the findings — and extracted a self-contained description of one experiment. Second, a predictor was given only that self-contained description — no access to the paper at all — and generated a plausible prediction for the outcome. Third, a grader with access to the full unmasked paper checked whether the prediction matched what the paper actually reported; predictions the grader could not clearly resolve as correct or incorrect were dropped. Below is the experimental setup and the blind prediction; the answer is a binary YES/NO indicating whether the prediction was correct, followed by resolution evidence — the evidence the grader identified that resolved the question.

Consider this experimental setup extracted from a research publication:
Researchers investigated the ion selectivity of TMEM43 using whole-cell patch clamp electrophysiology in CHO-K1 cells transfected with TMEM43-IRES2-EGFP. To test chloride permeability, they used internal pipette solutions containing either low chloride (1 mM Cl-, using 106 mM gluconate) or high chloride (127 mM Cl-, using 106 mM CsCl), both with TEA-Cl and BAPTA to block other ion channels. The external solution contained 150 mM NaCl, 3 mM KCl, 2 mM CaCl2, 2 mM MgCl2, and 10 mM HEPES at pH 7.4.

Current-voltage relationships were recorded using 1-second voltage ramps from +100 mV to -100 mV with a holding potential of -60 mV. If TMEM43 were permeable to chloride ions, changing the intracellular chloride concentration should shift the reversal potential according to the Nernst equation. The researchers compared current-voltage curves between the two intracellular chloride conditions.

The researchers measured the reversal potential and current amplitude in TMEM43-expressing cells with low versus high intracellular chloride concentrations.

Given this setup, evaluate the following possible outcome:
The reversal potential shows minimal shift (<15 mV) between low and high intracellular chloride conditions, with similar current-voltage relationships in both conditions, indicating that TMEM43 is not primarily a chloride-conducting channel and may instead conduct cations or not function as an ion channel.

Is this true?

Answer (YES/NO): YES